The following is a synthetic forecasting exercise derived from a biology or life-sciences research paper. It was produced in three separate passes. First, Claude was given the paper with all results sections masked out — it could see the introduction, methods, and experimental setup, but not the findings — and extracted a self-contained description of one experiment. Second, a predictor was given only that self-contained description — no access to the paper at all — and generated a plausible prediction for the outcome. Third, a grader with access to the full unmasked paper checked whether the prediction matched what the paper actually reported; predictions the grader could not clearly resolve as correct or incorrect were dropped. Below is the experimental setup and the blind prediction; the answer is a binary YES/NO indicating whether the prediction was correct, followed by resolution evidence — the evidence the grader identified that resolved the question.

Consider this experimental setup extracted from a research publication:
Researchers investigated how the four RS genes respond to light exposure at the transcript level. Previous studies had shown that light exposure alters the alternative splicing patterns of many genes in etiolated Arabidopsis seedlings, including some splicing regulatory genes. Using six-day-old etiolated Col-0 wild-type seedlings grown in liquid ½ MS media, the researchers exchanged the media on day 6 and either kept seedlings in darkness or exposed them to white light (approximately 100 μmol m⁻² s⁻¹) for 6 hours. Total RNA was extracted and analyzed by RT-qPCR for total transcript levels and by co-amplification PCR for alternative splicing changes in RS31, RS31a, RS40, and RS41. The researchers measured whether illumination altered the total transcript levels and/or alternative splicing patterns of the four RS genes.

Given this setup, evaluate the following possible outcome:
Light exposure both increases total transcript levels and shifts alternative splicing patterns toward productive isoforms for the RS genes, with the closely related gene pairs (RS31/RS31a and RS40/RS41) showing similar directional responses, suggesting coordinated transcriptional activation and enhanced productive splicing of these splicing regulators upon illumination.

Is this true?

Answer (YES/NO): NO